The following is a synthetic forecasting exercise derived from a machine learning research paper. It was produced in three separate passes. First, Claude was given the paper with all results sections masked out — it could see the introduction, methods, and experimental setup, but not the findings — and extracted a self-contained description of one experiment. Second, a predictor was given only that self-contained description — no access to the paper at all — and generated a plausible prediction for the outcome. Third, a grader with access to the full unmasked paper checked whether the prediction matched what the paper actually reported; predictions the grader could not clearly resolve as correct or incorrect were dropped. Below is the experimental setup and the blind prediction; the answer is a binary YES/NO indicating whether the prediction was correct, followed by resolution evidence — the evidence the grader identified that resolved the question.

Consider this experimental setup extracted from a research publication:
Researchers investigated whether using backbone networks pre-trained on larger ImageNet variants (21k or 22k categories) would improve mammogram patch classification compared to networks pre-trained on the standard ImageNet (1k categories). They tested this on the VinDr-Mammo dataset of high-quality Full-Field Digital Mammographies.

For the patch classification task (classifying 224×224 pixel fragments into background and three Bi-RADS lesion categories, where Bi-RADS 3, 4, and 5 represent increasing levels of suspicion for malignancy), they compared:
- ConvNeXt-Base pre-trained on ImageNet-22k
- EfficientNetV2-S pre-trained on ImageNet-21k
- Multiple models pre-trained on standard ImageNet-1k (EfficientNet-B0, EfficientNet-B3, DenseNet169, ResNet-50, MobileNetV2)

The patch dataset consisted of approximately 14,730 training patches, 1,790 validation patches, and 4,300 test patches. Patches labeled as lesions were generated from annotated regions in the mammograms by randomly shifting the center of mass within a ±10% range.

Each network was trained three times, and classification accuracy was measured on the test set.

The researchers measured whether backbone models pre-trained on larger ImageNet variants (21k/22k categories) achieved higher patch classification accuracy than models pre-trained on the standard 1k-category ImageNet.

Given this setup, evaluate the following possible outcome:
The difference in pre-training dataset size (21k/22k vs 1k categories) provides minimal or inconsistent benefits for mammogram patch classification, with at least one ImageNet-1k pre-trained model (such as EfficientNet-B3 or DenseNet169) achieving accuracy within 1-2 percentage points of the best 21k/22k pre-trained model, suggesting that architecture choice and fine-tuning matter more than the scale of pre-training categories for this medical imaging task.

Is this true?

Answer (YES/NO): YES